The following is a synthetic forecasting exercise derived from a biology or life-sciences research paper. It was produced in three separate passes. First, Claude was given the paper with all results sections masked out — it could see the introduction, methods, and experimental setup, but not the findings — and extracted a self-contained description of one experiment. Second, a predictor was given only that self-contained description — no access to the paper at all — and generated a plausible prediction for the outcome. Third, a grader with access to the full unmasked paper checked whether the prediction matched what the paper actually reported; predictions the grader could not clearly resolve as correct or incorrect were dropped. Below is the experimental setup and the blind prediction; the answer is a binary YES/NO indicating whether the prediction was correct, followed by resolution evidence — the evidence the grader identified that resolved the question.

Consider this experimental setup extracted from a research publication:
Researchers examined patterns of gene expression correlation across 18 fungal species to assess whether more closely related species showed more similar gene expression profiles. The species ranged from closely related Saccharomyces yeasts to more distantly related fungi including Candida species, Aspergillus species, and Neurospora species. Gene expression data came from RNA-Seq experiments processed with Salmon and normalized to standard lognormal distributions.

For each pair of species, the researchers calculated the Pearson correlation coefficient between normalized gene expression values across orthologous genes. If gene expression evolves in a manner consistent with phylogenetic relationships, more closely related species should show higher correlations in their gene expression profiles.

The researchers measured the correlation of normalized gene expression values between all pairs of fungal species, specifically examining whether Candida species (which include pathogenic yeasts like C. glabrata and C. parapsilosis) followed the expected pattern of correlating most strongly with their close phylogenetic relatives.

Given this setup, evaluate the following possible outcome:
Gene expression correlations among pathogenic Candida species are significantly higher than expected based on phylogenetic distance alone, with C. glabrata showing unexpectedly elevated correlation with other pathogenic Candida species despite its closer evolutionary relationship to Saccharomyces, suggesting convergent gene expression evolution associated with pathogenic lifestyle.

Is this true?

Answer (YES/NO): NO